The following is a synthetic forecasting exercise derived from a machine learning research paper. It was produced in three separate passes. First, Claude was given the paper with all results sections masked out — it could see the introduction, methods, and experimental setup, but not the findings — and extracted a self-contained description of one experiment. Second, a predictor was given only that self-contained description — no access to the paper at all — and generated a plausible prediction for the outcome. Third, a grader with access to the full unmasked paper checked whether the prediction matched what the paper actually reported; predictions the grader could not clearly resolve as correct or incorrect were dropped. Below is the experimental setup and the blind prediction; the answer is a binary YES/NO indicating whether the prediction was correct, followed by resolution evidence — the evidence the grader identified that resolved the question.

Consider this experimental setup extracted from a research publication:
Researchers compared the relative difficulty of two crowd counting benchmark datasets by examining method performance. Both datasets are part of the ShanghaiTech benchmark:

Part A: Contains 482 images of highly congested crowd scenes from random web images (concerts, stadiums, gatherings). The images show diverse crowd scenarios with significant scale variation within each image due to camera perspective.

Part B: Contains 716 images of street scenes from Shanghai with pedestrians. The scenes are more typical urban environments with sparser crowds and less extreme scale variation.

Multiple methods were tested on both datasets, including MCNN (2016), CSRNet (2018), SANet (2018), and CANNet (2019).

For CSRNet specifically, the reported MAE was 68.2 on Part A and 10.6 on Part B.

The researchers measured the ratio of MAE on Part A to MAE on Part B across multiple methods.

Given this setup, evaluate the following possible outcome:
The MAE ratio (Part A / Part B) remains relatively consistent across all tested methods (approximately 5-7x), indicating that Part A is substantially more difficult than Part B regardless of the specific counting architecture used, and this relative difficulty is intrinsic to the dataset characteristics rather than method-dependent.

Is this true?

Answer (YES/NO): NO